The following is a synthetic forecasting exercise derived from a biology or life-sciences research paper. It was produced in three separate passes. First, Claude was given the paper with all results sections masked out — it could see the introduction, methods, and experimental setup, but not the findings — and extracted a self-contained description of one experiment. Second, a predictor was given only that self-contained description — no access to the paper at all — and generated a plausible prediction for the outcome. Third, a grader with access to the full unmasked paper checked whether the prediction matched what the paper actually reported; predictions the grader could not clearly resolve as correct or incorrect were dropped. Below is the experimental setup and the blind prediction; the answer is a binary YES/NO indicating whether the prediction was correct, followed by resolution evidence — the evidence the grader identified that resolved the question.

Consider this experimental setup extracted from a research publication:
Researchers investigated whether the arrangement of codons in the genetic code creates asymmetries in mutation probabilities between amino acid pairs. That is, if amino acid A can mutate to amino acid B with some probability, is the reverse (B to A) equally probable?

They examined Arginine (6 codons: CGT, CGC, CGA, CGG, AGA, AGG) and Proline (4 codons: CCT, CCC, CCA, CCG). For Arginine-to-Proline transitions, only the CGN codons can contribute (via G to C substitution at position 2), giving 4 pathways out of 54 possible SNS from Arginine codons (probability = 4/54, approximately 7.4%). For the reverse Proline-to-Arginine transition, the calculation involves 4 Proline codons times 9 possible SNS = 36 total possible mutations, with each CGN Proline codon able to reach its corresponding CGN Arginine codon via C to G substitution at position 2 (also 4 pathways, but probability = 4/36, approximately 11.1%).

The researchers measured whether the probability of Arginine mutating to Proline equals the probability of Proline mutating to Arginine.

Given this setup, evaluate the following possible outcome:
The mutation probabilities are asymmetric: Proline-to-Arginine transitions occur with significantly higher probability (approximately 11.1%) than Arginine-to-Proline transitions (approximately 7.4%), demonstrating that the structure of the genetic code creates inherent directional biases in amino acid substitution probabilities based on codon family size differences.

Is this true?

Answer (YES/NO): YES